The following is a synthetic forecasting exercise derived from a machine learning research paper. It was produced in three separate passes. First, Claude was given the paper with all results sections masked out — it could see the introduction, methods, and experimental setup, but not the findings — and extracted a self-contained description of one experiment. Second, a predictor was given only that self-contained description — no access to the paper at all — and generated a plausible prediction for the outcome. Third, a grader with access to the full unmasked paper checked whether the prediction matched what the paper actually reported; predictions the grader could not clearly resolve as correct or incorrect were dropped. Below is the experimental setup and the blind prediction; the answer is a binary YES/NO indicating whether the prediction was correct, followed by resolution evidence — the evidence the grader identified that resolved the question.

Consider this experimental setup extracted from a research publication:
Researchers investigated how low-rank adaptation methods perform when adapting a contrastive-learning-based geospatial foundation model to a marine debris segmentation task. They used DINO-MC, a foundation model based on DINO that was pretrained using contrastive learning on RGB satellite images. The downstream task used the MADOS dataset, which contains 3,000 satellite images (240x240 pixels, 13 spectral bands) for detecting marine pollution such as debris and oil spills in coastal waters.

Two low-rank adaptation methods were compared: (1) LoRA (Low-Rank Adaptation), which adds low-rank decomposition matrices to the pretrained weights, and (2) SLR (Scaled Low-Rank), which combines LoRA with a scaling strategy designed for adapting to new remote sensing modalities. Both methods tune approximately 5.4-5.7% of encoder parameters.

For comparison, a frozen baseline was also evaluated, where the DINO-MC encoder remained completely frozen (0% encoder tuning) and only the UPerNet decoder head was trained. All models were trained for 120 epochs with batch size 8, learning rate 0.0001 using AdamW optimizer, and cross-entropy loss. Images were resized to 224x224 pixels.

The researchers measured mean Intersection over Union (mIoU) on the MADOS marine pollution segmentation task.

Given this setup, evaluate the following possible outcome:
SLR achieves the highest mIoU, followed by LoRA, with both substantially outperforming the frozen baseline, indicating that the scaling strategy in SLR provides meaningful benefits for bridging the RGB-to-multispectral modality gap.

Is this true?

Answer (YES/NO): NO